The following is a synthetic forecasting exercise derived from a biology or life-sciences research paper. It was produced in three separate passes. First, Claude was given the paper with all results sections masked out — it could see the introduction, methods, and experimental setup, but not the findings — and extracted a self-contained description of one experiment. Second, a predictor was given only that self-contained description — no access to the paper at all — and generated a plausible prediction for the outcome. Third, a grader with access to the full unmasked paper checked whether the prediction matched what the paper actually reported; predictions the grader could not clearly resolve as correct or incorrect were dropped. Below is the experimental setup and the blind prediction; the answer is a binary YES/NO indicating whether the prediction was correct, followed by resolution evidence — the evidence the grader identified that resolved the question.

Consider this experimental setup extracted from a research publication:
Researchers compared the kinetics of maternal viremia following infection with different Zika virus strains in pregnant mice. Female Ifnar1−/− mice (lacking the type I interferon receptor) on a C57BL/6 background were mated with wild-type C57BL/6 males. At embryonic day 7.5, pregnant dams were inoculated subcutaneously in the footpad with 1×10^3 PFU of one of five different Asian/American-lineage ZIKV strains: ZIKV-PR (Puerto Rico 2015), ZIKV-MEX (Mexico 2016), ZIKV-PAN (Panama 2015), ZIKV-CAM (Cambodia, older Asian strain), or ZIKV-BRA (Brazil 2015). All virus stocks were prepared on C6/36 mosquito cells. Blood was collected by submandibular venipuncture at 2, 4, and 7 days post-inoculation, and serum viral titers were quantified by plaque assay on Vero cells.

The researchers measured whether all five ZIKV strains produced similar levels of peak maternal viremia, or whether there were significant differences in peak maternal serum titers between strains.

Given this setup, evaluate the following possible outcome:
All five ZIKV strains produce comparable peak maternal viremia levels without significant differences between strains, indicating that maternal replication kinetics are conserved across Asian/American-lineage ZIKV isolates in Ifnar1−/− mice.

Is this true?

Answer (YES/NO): NO